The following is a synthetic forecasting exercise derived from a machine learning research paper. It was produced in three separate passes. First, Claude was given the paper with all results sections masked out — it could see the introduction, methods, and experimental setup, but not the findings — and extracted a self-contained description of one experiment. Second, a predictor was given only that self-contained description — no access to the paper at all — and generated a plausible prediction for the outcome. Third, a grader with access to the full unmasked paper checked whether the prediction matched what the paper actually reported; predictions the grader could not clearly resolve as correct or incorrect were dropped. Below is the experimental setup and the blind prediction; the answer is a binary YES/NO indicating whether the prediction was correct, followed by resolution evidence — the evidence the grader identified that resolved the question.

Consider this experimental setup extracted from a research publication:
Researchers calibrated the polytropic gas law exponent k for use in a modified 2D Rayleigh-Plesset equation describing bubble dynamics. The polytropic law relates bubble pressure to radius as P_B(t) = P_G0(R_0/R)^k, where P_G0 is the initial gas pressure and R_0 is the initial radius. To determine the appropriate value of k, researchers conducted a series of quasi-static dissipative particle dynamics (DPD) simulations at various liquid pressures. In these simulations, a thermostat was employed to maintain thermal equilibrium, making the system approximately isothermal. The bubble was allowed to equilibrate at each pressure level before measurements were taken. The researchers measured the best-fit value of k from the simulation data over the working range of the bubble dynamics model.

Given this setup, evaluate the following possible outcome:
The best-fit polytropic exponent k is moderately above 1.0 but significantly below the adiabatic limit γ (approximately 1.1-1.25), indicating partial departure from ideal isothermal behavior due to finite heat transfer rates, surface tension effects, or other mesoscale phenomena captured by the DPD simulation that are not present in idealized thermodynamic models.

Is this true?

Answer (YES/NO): NO